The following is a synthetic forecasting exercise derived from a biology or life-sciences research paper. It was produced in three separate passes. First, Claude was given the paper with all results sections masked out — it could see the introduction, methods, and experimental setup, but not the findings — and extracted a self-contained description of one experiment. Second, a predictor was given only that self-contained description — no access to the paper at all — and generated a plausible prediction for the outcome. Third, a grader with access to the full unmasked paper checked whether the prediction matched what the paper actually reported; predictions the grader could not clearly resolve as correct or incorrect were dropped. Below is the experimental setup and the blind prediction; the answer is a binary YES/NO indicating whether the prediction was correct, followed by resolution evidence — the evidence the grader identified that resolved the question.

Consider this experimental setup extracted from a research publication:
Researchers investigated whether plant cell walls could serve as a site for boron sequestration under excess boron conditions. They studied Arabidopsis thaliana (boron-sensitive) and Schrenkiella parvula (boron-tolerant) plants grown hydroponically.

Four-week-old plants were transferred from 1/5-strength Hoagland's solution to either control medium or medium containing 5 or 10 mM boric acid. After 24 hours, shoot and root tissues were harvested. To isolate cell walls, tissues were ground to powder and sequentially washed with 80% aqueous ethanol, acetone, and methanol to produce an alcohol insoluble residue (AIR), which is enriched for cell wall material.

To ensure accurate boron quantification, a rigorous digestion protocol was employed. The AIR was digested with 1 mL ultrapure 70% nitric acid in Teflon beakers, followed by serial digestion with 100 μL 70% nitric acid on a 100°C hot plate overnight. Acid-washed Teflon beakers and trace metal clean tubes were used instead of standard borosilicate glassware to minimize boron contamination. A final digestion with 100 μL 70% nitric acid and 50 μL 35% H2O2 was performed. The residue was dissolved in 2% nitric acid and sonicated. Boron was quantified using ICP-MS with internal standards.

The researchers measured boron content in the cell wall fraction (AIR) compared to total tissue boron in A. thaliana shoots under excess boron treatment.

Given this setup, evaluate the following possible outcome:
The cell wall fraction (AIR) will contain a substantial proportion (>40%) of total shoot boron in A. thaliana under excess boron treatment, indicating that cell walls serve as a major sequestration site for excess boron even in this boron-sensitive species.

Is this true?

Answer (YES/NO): NO